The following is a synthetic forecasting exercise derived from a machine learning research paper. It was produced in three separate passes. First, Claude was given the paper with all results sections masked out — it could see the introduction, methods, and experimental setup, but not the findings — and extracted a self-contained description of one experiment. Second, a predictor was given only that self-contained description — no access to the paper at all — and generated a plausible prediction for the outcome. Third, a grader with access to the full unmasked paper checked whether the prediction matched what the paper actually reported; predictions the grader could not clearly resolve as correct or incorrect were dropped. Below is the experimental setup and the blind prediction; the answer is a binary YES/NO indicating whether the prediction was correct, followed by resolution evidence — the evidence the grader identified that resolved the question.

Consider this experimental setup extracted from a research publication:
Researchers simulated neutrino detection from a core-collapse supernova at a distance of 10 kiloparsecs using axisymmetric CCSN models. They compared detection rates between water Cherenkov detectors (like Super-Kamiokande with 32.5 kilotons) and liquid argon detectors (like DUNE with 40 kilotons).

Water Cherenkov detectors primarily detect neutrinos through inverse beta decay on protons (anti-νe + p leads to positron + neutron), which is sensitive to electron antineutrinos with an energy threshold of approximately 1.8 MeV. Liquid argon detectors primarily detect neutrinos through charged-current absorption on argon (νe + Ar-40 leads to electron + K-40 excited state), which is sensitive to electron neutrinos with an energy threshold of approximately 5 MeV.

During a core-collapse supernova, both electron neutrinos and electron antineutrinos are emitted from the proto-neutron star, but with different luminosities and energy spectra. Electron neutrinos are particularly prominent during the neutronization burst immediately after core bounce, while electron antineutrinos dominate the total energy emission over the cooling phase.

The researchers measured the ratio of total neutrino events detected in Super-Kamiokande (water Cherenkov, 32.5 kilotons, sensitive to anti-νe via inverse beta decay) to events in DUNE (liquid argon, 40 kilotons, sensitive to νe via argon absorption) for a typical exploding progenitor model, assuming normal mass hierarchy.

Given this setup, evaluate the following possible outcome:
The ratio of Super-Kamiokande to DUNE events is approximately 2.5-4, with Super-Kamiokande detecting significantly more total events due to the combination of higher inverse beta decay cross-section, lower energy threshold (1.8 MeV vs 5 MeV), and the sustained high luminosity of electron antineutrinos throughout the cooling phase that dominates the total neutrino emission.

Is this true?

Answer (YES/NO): NO